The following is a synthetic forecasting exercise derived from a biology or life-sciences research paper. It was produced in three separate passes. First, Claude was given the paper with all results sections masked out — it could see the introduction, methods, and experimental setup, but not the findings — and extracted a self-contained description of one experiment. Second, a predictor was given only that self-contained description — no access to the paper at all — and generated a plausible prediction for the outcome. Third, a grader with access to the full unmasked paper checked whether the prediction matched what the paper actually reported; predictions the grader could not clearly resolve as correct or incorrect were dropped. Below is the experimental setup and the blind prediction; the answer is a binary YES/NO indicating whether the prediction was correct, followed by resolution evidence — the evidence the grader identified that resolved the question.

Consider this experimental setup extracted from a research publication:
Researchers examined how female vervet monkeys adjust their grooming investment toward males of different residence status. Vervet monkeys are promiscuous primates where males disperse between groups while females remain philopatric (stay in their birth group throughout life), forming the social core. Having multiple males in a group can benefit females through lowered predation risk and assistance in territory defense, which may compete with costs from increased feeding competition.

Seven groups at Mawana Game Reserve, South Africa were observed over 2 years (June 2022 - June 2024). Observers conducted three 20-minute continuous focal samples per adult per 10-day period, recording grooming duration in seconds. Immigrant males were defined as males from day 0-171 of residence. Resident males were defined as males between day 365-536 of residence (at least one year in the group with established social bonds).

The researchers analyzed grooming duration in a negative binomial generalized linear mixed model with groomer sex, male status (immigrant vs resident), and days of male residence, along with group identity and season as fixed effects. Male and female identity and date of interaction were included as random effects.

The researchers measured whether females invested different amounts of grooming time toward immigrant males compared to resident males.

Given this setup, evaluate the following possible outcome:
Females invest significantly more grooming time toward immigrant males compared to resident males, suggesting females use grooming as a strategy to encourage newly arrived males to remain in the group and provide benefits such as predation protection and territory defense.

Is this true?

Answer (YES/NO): NO